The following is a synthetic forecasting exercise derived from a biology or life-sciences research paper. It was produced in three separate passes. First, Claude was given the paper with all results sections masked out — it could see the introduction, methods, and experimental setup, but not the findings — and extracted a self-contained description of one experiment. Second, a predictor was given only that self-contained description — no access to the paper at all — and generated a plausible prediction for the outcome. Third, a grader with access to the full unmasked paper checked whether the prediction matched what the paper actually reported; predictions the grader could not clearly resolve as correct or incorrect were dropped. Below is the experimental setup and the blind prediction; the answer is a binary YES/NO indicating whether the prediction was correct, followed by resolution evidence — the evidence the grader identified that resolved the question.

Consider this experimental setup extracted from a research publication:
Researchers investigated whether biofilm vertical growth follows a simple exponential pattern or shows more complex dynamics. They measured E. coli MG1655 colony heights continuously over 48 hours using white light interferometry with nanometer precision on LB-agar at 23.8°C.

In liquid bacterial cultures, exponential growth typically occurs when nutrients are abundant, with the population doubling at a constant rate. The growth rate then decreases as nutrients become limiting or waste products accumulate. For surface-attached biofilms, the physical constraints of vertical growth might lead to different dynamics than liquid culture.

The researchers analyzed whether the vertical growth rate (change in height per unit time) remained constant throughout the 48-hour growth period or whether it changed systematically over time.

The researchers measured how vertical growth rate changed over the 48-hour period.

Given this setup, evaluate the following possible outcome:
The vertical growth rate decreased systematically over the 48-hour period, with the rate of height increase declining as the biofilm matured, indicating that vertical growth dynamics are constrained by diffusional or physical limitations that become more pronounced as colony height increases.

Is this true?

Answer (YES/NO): NO